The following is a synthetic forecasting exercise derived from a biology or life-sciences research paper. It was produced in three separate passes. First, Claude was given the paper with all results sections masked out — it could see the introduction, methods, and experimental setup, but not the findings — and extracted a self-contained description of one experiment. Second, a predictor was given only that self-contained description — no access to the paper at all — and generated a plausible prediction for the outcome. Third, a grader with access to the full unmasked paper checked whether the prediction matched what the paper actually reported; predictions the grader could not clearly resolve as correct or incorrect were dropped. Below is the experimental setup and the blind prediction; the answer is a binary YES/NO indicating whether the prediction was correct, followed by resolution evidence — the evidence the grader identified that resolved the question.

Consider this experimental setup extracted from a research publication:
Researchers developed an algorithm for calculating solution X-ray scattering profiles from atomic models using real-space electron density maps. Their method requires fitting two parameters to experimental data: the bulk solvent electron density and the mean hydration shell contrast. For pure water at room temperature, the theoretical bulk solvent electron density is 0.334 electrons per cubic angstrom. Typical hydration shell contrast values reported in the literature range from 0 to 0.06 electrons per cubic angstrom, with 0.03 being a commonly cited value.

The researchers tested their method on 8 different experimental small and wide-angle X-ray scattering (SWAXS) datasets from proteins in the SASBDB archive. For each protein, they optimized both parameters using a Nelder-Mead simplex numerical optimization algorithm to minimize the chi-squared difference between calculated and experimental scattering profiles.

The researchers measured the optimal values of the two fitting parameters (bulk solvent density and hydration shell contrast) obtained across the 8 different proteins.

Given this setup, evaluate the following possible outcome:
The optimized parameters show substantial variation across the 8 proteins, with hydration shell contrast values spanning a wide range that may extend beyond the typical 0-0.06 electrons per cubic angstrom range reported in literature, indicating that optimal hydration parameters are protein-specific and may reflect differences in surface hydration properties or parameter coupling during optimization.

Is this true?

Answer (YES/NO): NO